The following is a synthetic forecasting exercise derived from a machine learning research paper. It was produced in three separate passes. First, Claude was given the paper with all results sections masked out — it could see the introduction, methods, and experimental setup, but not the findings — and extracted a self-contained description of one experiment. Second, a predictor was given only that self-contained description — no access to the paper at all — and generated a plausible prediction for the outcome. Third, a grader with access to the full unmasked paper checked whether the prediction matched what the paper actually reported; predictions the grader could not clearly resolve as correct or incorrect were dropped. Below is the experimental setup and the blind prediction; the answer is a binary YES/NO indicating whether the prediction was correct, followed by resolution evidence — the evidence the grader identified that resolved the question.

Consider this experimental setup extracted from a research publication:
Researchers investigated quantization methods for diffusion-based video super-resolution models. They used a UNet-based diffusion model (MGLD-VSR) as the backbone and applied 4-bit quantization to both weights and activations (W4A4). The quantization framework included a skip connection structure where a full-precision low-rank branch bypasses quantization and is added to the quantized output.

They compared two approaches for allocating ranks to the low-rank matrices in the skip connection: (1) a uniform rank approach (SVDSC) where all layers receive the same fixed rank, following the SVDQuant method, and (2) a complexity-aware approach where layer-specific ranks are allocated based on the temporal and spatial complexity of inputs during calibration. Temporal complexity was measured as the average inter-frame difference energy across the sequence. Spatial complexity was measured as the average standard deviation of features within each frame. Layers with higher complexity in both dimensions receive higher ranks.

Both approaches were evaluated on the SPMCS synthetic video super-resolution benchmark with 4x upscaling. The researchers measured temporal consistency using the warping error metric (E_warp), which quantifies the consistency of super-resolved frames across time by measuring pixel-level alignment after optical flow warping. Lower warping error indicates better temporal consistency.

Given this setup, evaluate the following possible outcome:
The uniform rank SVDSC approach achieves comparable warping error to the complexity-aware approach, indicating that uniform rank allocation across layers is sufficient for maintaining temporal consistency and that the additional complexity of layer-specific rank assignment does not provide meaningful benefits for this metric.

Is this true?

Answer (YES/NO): NO